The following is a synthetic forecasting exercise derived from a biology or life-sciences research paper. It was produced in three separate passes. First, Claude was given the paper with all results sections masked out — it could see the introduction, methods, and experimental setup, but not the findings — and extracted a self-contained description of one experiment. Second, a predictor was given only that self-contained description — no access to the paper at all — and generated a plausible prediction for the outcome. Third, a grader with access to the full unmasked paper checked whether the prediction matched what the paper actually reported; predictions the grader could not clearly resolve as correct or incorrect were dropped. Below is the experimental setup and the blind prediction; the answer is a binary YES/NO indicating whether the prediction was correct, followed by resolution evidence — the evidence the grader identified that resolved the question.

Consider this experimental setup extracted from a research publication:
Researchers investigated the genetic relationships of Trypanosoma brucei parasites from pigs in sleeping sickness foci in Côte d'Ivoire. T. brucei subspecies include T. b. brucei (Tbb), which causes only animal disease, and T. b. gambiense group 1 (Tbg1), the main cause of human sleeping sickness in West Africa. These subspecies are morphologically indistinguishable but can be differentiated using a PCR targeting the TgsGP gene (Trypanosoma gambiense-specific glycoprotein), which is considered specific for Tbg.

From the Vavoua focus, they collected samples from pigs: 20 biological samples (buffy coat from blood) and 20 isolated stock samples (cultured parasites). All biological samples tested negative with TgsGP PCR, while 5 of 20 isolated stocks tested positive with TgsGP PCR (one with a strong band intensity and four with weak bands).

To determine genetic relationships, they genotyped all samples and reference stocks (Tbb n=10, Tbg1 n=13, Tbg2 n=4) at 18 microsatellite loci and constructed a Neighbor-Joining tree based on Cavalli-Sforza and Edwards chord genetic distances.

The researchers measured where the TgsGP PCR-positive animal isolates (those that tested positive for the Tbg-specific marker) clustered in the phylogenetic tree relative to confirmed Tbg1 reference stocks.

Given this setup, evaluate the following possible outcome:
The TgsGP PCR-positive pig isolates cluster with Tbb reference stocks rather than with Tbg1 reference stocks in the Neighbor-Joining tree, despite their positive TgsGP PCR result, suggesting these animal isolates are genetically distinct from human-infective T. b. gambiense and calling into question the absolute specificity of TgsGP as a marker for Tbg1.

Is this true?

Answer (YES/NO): YES